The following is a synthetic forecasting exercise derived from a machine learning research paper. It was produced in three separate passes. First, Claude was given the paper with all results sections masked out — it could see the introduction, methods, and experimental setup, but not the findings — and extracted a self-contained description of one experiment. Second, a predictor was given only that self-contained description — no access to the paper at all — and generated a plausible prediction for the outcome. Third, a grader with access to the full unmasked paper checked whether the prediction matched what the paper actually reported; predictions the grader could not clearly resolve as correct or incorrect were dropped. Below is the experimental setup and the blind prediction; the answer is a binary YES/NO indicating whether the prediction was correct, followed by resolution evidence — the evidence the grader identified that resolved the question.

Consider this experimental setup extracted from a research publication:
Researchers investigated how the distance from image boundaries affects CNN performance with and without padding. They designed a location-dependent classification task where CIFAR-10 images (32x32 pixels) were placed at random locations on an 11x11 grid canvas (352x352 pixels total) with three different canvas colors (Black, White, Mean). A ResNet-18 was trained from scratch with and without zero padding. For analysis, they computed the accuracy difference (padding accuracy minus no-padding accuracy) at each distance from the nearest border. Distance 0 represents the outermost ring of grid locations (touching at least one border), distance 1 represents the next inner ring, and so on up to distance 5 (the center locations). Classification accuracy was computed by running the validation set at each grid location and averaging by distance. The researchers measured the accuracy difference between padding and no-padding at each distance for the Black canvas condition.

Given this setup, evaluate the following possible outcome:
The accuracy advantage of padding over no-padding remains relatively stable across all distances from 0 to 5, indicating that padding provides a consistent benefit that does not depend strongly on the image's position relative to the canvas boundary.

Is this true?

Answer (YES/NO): NO